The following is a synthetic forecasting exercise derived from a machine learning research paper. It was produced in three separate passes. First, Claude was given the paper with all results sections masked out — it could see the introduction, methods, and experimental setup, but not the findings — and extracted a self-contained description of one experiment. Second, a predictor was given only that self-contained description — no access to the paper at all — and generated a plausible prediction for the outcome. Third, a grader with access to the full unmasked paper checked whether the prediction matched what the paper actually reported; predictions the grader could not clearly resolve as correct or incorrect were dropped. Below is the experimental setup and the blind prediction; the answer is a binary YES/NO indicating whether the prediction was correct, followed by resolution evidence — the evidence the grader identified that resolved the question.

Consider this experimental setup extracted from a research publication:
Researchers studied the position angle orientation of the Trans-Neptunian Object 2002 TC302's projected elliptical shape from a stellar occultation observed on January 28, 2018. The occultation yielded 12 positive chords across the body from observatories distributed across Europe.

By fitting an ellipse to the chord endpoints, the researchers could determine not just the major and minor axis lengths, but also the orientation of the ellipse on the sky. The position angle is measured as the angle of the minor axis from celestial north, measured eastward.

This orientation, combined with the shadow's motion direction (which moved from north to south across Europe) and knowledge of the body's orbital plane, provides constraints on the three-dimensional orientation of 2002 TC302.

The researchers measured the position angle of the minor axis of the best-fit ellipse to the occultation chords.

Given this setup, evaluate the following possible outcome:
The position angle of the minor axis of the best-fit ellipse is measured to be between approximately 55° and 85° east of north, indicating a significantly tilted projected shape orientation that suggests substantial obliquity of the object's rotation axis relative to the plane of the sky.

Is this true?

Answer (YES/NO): NO